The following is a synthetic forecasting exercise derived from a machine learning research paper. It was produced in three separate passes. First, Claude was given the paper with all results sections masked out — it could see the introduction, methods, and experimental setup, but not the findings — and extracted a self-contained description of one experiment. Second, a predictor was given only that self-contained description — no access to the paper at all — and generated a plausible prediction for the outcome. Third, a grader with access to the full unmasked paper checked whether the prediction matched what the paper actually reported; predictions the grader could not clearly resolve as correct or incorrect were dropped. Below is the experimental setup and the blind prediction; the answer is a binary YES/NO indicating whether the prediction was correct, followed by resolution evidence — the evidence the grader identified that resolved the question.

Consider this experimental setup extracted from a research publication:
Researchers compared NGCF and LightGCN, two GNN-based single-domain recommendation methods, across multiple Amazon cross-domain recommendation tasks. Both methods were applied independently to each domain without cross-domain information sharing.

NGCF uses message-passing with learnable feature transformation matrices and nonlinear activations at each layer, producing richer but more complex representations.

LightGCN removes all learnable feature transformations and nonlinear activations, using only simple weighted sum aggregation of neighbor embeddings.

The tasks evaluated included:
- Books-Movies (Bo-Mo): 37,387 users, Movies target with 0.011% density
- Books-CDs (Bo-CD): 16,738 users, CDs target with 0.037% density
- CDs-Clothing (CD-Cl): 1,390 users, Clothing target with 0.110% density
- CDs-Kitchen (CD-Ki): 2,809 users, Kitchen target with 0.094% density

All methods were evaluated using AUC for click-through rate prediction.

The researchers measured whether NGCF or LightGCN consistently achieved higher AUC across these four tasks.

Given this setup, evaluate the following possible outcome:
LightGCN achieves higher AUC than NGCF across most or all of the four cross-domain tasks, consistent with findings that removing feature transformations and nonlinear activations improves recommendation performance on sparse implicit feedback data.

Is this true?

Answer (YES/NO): NO